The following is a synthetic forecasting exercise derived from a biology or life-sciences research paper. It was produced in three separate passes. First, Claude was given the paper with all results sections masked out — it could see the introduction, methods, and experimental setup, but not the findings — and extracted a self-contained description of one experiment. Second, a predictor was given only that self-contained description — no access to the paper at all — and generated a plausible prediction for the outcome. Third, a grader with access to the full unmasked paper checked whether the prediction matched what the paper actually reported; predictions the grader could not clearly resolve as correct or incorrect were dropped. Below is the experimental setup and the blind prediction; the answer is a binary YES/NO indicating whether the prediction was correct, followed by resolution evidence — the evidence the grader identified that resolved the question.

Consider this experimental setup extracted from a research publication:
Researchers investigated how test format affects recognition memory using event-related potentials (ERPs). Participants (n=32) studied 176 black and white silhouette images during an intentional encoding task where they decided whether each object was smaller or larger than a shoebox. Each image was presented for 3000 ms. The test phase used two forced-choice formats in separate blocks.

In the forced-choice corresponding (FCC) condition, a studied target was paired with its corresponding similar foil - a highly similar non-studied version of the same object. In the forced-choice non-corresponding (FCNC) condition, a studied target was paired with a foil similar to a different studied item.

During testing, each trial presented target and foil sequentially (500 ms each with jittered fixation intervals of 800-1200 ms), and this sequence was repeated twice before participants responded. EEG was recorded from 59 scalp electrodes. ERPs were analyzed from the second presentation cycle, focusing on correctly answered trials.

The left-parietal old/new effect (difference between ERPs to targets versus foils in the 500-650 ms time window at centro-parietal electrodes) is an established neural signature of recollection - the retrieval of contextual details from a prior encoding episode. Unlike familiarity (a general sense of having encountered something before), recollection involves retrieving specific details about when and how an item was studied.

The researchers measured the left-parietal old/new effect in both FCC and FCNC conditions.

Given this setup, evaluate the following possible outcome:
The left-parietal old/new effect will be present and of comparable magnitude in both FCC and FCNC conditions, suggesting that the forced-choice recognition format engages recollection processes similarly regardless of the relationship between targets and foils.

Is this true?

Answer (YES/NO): YES